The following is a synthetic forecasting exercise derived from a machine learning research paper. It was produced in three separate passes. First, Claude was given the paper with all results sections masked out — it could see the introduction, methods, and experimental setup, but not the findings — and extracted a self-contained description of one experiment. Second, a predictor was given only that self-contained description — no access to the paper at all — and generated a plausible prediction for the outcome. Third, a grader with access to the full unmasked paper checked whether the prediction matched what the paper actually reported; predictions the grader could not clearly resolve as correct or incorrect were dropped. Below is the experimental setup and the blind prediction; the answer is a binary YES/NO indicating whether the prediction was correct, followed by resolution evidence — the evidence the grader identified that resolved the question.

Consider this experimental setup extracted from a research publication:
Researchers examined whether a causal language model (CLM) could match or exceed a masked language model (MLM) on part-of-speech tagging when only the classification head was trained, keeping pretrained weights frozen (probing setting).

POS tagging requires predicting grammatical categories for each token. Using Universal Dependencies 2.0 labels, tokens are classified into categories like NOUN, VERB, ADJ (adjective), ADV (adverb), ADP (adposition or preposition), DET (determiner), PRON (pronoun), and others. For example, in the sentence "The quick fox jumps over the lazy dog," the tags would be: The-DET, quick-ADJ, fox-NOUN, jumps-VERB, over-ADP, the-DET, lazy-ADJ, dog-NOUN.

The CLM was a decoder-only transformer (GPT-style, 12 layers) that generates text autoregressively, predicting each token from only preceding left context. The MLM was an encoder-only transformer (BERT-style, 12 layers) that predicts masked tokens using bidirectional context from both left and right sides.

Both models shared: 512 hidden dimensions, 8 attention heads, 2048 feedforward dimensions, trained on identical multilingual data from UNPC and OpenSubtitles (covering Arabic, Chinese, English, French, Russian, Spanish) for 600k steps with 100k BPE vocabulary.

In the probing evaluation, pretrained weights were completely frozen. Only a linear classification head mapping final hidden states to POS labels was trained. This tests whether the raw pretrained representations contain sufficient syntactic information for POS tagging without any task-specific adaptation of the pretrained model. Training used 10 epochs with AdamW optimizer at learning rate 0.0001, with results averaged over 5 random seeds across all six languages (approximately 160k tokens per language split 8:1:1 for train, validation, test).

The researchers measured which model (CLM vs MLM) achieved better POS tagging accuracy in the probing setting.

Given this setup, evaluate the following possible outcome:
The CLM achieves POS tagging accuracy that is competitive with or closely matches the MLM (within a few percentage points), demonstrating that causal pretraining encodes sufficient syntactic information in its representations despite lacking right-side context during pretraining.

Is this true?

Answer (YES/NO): NO